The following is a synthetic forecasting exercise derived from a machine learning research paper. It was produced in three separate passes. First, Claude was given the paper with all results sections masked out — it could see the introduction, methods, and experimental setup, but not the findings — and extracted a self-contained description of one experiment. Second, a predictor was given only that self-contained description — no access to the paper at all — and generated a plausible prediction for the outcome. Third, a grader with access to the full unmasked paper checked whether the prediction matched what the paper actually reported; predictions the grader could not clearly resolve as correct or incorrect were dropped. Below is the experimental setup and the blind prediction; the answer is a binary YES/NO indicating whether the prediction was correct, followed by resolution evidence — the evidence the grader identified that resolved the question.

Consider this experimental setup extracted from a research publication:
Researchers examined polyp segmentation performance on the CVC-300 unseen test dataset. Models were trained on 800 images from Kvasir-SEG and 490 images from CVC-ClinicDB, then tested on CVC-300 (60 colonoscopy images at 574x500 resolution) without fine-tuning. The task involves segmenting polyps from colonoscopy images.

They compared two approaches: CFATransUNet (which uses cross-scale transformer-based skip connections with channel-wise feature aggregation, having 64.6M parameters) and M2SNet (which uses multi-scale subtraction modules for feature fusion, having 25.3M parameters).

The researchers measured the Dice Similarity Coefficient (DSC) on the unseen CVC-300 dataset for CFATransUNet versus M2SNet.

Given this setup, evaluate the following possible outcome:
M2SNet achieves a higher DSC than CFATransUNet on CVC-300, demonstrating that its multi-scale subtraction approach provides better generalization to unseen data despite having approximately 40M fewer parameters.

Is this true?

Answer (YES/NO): YES